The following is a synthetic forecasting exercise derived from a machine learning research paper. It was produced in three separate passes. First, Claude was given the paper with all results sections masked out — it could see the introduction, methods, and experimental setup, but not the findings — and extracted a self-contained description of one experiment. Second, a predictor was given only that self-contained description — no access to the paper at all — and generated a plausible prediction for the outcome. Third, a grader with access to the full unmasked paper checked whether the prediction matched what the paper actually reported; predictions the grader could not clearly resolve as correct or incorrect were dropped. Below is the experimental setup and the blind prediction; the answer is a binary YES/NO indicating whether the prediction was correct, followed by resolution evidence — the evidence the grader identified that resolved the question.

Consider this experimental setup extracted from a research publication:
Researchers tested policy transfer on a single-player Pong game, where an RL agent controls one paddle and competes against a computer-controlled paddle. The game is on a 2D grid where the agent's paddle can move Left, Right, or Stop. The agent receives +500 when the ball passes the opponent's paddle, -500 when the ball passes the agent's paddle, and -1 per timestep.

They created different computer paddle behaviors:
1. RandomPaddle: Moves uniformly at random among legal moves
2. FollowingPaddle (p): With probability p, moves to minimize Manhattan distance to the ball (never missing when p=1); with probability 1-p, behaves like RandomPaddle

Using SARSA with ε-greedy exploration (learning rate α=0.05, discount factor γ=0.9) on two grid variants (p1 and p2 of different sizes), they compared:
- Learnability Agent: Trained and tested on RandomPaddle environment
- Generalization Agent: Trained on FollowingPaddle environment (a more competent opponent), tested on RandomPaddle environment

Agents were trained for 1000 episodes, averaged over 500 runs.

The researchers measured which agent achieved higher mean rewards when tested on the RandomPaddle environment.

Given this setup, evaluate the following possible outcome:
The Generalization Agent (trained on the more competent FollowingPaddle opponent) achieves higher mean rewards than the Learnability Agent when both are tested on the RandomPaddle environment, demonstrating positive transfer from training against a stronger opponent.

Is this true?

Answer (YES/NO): YES